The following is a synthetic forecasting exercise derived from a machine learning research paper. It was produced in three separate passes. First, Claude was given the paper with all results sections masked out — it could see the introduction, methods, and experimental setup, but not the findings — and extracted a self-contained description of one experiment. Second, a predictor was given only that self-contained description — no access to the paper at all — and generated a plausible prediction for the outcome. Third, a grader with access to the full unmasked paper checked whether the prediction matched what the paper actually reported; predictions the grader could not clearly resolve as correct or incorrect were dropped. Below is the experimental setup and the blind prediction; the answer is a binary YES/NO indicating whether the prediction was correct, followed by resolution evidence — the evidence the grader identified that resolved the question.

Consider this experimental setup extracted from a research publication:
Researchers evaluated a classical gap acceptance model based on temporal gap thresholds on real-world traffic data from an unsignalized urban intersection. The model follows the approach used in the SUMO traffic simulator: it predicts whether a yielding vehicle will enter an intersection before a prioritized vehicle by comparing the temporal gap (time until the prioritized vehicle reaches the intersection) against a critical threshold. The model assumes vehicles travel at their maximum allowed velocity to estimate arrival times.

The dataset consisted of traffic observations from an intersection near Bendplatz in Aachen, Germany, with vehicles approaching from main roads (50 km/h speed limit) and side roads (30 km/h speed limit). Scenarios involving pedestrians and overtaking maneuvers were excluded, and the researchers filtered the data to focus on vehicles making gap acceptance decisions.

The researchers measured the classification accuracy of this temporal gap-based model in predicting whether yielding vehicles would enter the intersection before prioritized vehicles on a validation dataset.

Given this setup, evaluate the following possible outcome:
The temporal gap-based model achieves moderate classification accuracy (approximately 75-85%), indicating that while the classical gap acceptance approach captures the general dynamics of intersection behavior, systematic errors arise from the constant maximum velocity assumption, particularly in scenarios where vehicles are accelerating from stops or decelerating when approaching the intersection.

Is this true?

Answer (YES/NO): NO